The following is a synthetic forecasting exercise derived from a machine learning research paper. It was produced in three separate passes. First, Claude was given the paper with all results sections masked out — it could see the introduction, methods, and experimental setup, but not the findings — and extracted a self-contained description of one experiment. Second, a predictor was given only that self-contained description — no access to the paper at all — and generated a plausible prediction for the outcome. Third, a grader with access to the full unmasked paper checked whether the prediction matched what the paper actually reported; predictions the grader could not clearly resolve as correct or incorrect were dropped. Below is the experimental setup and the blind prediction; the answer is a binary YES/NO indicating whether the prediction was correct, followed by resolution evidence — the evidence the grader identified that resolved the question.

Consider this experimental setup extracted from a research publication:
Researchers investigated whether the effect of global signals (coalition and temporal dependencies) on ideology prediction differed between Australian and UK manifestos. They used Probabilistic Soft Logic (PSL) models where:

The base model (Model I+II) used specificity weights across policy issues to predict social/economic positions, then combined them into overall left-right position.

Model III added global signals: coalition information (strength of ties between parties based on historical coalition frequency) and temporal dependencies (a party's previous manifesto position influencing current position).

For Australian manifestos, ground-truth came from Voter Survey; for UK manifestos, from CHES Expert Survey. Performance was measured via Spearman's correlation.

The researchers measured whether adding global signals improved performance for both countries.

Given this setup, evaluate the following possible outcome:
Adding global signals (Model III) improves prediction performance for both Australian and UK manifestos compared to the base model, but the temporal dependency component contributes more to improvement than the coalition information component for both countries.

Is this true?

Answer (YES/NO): NO